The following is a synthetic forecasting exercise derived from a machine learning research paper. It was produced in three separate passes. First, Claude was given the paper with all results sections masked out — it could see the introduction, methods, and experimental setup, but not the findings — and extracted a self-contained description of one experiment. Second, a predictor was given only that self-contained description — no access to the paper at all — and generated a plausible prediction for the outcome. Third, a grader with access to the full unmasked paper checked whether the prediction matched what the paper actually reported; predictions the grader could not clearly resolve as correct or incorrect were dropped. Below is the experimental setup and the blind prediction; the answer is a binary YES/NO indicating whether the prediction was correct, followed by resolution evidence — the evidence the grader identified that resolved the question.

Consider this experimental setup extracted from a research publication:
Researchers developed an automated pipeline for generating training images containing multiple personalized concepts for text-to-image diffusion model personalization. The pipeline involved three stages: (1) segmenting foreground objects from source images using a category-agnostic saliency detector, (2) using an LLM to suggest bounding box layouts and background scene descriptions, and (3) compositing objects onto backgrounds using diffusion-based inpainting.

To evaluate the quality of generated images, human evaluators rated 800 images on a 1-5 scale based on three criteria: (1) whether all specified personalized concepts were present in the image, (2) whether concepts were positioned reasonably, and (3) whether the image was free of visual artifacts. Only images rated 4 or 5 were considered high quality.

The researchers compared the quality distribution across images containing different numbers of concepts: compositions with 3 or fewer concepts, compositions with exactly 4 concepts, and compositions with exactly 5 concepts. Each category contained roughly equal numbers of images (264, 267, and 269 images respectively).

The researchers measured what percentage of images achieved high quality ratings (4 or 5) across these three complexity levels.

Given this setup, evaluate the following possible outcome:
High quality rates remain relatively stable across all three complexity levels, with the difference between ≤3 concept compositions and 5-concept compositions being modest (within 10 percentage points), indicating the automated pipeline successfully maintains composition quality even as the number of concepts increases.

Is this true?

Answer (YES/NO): NO